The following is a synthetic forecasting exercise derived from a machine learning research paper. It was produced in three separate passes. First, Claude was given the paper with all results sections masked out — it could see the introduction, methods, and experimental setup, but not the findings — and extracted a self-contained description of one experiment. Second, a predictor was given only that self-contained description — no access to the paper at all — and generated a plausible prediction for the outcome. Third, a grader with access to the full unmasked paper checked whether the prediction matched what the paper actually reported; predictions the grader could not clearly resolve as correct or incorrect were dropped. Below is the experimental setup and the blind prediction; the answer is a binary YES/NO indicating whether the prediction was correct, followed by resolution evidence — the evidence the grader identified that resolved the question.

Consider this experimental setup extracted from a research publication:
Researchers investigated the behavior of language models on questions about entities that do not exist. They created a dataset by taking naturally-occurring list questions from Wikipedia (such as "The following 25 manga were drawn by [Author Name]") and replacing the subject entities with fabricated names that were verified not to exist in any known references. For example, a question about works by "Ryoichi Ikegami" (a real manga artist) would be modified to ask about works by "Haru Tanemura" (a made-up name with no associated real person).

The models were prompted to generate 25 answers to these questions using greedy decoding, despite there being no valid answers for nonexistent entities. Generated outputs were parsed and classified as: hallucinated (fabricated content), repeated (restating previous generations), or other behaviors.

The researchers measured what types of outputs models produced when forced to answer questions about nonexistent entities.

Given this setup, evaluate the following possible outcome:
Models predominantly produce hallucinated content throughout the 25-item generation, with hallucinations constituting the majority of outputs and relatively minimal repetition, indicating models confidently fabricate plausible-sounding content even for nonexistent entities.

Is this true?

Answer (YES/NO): NO